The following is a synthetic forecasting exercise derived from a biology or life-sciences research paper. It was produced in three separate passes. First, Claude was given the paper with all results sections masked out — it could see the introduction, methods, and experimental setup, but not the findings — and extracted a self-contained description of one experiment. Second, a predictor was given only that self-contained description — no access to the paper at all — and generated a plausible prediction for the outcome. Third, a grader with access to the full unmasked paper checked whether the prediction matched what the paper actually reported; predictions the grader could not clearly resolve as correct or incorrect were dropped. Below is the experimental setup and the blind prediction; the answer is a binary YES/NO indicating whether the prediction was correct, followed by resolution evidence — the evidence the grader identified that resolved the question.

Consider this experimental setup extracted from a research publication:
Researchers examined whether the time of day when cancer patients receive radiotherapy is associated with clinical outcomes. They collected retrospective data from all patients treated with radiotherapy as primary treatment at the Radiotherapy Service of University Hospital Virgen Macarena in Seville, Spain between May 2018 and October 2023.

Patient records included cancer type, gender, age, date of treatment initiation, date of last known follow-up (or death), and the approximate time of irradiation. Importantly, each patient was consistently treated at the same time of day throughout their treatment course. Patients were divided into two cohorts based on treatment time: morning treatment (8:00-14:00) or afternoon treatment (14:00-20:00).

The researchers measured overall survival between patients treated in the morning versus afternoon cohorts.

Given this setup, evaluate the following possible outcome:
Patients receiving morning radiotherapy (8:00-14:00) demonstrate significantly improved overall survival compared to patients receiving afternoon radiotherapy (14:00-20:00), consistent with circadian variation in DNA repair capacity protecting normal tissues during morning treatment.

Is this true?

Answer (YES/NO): NO